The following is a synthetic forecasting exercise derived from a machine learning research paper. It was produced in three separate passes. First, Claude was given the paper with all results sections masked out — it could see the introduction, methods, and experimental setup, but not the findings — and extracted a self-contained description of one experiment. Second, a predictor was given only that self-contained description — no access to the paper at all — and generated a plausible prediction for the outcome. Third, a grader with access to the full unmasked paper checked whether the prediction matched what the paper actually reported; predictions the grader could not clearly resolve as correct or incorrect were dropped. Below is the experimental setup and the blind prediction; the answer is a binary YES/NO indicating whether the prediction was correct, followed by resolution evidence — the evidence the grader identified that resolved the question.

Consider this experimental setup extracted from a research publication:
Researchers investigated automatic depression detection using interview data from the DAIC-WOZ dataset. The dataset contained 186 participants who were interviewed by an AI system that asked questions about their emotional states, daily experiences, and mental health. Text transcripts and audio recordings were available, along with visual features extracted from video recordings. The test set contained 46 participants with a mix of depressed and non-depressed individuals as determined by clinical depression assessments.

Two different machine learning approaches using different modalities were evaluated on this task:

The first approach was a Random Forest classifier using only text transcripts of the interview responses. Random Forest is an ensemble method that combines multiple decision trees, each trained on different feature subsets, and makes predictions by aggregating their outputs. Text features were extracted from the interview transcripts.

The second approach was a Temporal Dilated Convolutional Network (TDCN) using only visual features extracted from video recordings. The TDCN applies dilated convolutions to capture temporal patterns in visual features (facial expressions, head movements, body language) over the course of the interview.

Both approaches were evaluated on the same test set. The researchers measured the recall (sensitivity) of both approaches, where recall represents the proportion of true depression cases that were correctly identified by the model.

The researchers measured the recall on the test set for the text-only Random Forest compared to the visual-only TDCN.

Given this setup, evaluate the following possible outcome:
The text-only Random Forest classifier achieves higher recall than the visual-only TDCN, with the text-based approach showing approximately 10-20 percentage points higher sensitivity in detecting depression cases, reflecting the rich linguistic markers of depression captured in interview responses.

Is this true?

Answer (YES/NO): NO